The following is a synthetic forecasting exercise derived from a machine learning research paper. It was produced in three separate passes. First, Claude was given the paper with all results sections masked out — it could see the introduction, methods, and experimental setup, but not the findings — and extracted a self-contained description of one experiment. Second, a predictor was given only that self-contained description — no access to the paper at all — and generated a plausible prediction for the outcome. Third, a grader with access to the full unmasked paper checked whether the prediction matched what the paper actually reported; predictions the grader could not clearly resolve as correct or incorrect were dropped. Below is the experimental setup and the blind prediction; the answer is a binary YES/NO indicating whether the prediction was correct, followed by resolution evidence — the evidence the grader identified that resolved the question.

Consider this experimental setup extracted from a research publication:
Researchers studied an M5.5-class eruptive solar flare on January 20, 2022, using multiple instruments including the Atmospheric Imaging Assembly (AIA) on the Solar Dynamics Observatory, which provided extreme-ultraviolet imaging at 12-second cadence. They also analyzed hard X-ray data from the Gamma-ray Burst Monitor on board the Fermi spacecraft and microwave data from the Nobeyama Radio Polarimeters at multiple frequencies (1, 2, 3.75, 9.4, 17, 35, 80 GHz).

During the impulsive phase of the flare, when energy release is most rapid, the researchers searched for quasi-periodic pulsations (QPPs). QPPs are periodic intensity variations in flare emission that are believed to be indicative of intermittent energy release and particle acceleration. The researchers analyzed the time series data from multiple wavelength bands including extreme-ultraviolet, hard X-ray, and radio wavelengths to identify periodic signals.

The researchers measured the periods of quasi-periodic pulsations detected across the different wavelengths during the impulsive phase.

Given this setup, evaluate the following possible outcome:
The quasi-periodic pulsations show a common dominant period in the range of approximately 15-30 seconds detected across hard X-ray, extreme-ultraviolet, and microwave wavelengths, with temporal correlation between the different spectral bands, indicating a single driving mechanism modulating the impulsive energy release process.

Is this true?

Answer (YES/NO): NO